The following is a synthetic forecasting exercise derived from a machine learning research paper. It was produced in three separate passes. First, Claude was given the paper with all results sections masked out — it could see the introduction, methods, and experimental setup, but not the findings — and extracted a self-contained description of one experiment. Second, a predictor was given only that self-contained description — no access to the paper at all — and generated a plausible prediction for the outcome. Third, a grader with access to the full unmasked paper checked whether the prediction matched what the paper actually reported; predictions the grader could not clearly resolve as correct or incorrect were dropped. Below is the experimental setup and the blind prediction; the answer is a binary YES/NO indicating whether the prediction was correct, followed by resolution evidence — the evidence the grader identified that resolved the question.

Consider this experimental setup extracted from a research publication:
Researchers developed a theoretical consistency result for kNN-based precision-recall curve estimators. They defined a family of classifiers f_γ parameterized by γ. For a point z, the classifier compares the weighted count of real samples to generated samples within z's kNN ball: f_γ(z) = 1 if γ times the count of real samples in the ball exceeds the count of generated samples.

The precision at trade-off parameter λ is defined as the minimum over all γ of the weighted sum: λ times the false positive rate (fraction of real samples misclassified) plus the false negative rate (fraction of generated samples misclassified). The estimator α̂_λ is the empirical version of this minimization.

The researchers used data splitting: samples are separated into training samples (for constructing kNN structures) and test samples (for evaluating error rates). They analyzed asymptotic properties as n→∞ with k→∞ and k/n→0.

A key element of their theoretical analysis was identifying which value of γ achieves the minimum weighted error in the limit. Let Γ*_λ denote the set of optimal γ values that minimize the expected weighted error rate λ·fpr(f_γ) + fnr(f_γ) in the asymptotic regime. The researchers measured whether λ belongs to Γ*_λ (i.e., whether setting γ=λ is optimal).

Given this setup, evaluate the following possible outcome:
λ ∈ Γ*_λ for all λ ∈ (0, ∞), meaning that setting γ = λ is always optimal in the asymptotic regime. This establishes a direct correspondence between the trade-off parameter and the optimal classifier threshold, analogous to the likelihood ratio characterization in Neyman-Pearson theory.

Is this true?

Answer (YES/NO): YES